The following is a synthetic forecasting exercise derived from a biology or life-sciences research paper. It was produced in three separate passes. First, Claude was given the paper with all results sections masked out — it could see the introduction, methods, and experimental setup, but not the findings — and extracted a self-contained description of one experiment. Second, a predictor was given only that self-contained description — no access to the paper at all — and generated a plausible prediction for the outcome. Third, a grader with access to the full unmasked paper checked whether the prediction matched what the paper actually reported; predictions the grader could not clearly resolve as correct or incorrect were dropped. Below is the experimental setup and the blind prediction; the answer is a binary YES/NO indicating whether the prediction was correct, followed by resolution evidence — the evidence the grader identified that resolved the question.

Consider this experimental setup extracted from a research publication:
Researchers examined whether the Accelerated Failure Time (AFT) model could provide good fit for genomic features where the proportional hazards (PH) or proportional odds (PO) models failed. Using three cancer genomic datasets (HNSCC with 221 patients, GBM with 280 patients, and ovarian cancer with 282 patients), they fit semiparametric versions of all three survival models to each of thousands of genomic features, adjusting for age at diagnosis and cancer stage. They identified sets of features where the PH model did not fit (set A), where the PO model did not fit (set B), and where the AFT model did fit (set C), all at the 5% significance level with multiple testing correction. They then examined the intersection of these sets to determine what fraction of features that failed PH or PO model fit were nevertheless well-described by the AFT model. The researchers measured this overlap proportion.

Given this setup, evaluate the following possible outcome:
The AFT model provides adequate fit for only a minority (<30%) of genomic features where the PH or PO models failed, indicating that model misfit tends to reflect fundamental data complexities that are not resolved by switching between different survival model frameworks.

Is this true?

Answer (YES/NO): NO